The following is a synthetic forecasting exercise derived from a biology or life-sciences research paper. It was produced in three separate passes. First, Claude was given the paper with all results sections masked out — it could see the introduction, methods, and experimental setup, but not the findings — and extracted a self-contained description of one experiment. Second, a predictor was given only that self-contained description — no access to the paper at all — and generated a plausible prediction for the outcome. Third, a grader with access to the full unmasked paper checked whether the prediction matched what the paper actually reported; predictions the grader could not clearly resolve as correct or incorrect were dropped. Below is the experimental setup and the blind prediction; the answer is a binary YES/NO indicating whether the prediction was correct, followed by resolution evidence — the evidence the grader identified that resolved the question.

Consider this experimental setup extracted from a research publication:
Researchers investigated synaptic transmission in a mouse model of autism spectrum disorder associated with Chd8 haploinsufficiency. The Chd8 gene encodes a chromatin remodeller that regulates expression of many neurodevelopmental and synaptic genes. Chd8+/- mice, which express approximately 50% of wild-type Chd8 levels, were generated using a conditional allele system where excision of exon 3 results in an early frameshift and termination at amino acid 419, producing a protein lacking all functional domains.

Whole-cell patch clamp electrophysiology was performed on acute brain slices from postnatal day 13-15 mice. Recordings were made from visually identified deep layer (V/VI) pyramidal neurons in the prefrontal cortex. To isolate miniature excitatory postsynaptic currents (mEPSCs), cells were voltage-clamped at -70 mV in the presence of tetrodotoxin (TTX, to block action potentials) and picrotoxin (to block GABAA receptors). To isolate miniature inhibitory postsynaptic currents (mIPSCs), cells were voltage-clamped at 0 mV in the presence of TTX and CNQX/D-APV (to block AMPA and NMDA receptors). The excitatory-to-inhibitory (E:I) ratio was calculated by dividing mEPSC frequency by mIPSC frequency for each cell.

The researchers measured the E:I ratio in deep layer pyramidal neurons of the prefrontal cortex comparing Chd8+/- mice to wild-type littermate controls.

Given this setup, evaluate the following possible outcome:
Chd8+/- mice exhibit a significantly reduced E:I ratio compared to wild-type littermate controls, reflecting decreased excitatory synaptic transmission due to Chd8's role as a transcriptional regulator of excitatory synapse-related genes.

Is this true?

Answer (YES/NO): NO